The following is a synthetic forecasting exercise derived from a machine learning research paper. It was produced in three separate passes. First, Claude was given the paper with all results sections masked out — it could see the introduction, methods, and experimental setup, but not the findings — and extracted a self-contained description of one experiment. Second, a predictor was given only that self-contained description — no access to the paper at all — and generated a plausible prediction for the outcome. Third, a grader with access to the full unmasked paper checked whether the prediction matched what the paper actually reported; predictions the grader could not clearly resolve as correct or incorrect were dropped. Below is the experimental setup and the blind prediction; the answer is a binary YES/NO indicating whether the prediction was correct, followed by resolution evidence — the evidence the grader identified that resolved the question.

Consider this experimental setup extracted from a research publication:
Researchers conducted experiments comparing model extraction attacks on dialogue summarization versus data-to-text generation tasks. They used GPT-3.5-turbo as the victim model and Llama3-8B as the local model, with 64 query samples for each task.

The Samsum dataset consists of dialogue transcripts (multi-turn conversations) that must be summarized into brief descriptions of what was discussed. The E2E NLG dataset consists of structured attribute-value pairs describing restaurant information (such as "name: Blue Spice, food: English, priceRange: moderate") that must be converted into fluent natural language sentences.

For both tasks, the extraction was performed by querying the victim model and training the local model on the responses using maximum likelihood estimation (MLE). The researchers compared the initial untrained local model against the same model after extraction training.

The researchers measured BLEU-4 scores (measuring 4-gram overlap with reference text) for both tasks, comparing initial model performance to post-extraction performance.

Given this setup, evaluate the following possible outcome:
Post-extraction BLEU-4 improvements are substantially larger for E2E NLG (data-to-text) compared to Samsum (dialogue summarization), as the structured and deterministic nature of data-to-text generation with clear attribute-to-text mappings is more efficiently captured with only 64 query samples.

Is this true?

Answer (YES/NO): YES